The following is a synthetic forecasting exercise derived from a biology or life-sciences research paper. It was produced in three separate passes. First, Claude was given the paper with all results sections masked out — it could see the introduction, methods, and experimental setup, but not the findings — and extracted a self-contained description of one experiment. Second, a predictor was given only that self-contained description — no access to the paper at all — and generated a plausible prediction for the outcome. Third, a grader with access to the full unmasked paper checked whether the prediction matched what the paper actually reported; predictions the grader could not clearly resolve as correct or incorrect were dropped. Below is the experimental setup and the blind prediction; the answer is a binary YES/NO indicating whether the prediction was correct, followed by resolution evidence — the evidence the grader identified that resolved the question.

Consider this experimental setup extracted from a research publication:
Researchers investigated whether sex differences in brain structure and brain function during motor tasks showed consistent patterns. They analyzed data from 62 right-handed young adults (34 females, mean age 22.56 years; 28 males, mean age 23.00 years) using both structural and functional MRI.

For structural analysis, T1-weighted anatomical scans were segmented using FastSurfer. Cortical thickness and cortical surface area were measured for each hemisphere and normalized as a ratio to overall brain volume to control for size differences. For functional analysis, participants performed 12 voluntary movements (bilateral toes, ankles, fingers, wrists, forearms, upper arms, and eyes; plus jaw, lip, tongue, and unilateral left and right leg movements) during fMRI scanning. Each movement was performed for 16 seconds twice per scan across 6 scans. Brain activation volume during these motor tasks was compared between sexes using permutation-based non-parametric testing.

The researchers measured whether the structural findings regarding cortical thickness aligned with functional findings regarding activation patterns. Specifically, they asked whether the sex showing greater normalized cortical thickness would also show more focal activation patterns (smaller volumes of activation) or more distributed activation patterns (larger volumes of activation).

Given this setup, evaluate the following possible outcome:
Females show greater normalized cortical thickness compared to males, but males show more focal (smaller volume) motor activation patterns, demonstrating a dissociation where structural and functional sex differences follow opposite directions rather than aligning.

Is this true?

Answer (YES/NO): NO